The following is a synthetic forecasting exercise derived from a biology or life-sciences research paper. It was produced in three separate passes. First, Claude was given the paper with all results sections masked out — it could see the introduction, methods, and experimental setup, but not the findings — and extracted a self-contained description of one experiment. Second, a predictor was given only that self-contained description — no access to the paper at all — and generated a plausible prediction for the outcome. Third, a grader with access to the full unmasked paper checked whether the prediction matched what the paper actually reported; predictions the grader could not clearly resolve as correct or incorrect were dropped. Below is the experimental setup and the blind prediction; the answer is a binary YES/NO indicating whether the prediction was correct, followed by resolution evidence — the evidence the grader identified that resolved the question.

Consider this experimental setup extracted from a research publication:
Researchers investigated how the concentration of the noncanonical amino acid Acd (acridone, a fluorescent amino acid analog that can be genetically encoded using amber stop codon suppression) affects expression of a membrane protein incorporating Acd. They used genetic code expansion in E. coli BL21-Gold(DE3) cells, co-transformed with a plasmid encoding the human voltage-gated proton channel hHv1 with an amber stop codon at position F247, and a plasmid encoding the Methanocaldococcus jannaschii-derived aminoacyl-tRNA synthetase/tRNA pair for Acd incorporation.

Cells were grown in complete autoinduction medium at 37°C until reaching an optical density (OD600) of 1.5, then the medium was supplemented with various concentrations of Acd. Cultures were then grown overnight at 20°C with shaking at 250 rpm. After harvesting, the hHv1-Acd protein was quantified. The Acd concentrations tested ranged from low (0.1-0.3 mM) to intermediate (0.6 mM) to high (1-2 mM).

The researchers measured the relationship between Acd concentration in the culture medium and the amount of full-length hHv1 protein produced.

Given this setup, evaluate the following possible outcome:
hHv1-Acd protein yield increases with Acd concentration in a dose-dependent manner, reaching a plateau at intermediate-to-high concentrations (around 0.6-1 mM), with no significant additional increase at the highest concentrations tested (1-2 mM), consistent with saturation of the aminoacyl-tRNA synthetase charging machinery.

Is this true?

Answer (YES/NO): YES